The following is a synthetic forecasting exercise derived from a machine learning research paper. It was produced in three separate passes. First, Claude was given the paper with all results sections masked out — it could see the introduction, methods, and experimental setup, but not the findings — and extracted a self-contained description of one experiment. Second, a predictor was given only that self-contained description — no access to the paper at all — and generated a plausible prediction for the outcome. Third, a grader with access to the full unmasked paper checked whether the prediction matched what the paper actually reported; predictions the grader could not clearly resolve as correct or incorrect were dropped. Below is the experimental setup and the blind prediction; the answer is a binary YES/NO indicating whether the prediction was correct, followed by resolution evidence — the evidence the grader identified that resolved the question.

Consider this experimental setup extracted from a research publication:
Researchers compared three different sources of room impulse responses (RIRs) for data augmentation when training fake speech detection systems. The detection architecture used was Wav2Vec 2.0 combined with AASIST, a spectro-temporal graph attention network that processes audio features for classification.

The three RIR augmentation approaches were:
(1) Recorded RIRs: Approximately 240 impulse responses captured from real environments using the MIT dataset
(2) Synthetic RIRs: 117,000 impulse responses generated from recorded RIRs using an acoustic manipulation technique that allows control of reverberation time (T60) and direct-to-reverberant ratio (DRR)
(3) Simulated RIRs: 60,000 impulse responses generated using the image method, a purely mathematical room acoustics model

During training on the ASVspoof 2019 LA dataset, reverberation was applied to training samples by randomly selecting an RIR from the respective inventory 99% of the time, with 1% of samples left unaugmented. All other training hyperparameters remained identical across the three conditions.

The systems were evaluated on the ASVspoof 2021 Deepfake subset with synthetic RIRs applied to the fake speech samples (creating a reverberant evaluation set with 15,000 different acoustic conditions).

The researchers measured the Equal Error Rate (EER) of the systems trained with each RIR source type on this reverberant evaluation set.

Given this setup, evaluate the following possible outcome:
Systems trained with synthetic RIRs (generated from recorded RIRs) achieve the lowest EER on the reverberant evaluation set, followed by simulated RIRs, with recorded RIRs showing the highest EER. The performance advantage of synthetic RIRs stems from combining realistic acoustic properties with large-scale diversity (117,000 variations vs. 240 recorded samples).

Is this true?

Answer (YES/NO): YES